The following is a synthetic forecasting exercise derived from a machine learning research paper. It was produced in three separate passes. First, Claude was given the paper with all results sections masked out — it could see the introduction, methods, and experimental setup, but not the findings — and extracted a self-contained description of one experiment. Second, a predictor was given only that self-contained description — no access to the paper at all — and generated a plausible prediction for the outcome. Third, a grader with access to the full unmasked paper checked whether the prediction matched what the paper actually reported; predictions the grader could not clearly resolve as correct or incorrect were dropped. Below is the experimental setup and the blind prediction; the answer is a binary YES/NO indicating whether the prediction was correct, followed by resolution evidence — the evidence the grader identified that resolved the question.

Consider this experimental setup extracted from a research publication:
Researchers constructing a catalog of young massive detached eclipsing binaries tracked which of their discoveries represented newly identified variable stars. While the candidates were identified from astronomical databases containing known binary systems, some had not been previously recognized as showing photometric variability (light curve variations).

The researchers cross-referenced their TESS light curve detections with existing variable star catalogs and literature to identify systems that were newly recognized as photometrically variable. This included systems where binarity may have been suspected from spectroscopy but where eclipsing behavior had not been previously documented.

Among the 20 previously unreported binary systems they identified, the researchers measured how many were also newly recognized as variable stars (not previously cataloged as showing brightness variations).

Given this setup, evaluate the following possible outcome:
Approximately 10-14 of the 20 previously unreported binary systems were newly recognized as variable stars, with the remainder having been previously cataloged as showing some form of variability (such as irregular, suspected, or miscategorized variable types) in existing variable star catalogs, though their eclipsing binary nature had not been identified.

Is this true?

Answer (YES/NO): YES